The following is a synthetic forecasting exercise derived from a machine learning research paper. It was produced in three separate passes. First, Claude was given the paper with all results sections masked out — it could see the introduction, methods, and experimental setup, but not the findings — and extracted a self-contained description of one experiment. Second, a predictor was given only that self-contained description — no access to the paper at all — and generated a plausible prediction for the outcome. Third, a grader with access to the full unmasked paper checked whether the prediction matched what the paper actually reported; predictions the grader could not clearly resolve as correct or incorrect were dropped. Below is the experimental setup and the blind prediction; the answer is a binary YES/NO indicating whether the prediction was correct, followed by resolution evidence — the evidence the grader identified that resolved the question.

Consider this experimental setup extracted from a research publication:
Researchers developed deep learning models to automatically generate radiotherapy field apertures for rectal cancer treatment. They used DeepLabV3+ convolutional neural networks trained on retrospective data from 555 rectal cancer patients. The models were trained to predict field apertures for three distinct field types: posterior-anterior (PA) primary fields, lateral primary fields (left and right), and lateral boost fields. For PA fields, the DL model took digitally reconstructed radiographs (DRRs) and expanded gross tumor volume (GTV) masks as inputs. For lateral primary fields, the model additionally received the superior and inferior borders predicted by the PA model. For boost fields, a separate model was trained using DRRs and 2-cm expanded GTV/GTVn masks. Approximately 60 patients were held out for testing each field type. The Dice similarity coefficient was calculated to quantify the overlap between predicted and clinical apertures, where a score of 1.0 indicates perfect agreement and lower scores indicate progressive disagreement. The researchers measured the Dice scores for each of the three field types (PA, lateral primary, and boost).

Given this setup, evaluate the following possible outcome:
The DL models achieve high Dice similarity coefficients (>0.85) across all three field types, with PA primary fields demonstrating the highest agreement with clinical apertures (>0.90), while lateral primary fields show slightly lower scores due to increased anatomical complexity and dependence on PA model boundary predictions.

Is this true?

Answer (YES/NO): YES